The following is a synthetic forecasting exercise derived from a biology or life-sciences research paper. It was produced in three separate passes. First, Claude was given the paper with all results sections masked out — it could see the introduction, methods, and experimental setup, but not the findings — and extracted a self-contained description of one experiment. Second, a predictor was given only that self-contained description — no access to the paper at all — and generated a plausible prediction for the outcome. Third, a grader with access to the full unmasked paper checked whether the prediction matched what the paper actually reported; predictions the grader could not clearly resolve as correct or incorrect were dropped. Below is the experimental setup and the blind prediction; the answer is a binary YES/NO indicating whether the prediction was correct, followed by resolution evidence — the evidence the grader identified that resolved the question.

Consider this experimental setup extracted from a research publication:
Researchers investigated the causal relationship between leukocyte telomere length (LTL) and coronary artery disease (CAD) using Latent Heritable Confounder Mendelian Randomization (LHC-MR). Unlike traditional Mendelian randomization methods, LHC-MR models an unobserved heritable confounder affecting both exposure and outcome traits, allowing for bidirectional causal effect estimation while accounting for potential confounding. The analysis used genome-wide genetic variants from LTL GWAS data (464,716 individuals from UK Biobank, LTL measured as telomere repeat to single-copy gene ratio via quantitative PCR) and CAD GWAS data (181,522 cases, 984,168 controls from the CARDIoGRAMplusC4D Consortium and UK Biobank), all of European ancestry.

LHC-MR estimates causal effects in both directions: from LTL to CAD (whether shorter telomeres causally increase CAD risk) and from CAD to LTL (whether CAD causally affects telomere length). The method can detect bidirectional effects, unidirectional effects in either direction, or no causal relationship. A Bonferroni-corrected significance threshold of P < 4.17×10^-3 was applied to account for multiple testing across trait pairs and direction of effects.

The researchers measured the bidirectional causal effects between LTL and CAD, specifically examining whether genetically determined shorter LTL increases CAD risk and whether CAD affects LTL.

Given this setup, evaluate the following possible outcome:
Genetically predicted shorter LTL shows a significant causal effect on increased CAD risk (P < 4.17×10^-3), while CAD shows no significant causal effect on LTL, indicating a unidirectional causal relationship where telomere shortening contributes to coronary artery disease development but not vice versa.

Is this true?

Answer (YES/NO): NO